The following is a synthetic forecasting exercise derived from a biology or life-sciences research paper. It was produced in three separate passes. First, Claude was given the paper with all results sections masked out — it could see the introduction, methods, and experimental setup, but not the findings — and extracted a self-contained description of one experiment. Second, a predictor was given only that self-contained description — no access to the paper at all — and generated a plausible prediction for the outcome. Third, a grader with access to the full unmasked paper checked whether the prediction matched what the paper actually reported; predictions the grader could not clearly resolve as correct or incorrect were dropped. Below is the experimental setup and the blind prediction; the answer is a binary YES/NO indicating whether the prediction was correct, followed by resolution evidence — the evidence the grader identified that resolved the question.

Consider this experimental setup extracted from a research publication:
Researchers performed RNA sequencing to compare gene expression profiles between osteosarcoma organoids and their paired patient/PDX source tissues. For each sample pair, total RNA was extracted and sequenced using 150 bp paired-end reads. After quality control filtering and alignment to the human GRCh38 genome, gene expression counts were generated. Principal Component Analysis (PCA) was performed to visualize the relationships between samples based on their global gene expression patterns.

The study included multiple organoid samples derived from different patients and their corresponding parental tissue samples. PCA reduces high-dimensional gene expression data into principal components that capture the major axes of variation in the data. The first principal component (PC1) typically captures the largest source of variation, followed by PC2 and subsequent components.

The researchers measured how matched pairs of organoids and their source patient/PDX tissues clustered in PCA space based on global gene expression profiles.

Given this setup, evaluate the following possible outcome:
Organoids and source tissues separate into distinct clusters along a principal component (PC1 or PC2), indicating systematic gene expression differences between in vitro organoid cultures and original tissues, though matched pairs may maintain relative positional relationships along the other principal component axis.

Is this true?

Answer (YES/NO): NO